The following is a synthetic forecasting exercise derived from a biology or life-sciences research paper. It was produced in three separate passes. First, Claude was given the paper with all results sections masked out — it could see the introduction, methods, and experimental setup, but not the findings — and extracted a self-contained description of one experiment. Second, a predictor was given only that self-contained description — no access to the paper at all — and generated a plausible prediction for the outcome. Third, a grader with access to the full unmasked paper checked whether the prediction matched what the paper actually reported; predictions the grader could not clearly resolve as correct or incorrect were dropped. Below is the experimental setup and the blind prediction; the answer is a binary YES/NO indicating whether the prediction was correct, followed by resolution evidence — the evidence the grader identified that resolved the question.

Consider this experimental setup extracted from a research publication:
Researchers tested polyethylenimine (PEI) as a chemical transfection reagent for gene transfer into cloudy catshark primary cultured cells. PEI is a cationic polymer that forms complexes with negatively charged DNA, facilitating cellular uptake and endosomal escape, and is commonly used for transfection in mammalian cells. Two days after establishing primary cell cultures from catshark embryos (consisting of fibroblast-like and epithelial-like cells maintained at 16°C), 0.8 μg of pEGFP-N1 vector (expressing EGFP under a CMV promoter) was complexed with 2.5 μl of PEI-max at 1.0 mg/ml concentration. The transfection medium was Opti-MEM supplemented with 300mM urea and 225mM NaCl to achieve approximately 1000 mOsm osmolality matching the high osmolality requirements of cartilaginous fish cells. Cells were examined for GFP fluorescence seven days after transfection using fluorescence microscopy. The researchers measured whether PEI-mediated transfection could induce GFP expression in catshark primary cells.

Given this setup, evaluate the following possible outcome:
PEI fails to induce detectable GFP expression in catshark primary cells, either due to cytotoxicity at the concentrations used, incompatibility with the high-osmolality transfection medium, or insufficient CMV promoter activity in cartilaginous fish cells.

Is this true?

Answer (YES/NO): YES